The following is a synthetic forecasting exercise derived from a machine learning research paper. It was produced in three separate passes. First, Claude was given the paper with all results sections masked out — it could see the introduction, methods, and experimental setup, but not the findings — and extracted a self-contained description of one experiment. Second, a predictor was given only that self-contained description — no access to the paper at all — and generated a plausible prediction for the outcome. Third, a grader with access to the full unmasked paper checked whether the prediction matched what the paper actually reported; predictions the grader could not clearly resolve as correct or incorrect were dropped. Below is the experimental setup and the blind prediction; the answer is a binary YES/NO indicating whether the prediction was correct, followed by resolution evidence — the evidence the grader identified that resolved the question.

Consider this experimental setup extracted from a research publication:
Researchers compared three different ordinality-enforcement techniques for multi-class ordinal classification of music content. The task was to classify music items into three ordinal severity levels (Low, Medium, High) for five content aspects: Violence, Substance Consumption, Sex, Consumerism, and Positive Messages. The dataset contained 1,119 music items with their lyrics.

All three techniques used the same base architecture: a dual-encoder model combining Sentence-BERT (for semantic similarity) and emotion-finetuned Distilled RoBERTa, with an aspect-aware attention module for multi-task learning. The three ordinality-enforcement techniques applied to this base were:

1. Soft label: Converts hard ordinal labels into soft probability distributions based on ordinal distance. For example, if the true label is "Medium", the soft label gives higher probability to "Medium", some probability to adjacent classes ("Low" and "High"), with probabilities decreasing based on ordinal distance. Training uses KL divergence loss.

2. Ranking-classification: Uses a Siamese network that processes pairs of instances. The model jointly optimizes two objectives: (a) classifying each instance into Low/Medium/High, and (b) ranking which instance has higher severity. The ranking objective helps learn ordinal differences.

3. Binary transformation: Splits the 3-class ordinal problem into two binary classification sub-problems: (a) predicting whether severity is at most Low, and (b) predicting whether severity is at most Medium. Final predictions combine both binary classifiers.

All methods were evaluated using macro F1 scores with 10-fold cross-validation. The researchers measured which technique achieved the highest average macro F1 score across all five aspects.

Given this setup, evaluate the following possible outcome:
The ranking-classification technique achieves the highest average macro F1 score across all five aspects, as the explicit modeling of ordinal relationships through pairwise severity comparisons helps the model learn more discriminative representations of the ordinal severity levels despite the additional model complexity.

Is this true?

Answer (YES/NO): NO